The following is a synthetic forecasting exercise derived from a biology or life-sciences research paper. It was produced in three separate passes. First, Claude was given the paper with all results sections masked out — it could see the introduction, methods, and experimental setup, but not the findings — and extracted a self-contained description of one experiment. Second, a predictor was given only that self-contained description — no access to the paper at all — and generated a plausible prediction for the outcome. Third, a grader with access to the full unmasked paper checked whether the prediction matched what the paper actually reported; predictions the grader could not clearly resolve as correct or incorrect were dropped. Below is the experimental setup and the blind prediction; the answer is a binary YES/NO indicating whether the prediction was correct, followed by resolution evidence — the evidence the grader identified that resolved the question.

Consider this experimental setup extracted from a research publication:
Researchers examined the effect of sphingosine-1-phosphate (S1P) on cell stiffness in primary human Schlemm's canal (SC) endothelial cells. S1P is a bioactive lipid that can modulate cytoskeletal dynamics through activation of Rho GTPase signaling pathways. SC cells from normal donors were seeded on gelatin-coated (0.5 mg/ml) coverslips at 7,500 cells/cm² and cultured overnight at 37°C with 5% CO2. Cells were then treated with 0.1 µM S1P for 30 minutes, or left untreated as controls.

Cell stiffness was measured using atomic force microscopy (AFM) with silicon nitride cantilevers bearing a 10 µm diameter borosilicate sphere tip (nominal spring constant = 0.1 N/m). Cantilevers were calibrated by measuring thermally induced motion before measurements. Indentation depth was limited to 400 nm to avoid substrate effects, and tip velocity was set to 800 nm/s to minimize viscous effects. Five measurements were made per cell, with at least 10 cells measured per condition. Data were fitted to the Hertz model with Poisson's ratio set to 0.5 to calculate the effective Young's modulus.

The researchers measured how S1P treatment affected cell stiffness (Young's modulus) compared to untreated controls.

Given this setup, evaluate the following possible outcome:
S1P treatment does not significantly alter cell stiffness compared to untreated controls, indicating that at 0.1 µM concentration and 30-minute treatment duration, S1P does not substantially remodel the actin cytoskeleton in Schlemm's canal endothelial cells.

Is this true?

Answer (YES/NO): NO